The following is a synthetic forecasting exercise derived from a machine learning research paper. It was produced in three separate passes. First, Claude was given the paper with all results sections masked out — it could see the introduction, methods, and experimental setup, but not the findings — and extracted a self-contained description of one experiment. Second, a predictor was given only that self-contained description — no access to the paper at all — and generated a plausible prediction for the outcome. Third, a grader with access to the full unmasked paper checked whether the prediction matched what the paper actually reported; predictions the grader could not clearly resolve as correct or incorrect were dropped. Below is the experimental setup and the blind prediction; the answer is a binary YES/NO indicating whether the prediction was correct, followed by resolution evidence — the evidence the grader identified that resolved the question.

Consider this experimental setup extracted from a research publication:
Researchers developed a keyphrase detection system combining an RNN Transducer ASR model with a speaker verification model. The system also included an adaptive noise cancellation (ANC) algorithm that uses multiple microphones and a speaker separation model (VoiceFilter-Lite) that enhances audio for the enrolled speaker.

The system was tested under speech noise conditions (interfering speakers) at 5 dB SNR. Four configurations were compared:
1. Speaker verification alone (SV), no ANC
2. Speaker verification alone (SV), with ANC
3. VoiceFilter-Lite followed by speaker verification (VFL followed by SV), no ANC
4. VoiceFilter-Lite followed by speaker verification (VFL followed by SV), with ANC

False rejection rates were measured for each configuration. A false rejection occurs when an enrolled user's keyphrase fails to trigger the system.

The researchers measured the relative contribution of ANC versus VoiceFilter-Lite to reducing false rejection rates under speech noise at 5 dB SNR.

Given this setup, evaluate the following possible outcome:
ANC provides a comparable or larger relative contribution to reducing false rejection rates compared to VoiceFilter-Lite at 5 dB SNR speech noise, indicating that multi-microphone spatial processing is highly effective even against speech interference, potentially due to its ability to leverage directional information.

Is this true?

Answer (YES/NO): NO